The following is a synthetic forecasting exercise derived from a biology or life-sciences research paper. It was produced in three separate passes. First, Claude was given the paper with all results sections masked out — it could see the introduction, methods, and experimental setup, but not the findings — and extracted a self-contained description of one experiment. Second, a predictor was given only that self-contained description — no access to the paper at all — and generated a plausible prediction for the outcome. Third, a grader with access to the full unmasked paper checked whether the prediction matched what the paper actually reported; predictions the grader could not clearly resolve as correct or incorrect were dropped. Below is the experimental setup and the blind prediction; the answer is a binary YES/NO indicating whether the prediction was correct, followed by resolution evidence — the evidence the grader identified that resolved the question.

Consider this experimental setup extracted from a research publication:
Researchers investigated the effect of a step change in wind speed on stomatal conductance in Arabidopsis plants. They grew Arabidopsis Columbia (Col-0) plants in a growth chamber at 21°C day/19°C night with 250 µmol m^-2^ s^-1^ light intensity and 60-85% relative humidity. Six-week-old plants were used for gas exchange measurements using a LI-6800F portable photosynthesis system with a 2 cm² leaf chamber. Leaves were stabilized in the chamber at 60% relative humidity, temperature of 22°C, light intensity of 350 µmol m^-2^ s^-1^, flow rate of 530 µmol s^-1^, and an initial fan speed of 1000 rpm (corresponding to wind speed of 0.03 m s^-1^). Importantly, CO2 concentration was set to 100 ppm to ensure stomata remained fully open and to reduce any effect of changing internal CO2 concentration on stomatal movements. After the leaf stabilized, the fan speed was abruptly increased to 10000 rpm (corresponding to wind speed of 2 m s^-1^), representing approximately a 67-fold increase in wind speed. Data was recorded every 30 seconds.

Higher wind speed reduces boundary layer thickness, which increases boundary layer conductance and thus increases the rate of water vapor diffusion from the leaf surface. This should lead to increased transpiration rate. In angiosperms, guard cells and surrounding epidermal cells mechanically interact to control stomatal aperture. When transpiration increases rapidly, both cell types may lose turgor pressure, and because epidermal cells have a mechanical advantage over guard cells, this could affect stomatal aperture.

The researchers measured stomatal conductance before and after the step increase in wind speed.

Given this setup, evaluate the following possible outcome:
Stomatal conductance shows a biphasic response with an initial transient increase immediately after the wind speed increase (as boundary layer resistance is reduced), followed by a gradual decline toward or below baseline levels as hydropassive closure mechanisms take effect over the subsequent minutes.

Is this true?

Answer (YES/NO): NO